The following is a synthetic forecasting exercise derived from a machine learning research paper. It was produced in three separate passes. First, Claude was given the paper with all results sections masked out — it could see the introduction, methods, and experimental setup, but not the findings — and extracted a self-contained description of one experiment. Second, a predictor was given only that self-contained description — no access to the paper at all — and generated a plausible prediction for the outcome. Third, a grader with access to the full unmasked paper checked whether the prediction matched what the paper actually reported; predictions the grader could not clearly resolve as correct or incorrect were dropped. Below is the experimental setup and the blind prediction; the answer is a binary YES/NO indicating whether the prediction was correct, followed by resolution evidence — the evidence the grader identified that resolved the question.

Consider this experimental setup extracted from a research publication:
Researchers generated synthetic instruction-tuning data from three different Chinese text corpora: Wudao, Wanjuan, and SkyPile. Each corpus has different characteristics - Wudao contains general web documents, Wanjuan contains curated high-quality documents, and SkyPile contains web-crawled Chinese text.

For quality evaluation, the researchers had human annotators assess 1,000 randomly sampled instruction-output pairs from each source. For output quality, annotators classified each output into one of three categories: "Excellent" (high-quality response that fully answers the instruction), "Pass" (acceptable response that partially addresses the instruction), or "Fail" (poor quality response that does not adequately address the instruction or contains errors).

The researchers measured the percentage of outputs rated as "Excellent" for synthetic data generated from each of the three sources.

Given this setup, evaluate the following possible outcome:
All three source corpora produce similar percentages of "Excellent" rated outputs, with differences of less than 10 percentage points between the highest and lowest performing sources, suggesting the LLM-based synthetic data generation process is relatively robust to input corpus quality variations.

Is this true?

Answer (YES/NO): NO